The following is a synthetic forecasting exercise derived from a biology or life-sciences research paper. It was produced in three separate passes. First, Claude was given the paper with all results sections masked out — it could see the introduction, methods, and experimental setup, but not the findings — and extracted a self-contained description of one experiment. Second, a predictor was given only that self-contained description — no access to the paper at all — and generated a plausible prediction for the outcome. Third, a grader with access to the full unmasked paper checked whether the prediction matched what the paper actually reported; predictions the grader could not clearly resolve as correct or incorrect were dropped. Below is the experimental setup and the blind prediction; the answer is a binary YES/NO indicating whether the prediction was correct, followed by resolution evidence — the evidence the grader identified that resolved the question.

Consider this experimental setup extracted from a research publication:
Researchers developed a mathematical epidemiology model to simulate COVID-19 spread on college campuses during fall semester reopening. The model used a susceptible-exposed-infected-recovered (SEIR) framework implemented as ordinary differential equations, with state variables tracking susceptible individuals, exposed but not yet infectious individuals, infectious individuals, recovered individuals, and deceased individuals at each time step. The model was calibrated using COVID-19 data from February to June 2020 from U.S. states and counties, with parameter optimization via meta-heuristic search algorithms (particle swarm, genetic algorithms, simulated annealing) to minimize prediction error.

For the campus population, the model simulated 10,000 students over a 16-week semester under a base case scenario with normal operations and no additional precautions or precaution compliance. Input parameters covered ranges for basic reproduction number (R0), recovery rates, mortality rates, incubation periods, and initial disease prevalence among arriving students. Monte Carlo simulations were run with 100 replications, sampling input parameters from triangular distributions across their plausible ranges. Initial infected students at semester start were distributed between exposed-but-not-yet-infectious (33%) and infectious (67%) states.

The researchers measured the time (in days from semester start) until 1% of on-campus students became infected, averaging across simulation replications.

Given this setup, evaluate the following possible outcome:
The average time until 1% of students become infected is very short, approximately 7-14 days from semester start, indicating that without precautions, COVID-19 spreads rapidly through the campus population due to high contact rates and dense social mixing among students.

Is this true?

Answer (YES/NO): YES